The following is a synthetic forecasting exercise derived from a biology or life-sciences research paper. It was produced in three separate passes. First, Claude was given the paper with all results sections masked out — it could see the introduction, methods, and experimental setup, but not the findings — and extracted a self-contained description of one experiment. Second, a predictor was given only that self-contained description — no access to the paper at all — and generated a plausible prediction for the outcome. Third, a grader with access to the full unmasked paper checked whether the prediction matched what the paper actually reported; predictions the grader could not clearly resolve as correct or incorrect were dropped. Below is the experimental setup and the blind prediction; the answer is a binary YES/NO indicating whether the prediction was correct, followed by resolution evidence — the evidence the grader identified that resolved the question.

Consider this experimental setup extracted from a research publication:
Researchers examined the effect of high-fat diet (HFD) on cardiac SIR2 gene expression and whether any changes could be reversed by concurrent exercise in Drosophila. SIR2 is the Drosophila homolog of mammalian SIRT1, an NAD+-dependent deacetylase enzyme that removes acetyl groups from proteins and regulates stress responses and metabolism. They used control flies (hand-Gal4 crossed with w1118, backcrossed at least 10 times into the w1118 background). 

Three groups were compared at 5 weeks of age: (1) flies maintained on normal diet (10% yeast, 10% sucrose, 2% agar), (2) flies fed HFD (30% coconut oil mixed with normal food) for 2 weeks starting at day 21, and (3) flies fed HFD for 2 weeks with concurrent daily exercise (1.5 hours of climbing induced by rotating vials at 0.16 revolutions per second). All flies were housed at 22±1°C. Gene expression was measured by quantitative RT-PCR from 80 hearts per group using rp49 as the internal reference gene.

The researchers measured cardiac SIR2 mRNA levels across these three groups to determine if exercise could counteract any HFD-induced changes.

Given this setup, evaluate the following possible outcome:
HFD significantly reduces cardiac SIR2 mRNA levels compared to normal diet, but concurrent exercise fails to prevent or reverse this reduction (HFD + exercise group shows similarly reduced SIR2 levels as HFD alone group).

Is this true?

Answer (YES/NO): NO